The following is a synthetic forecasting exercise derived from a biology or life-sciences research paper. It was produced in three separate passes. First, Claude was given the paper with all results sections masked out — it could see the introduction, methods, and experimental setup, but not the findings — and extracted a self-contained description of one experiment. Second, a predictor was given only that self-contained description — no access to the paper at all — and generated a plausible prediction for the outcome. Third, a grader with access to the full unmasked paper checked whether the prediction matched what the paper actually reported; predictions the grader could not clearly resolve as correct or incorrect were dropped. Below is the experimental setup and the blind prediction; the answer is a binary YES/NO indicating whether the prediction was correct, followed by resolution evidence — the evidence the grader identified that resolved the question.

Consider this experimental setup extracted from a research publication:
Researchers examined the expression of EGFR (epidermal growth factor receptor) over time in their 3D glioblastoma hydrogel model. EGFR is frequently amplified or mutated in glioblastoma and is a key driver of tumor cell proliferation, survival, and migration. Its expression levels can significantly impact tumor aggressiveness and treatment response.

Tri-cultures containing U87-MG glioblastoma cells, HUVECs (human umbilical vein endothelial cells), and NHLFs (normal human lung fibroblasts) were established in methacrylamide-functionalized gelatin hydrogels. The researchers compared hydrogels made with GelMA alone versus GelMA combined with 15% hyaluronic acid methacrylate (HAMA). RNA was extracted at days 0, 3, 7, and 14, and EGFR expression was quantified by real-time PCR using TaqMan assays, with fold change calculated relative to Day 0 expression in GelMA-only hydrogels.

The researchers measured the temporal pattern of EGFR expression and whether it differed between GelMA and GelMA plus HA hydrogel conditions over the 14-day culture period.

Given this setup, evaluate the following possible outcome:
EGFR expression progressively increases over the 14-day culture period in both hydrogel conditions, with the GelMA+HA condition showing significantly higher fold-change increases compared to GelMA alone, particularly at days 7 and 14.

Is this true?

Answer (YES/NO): NO